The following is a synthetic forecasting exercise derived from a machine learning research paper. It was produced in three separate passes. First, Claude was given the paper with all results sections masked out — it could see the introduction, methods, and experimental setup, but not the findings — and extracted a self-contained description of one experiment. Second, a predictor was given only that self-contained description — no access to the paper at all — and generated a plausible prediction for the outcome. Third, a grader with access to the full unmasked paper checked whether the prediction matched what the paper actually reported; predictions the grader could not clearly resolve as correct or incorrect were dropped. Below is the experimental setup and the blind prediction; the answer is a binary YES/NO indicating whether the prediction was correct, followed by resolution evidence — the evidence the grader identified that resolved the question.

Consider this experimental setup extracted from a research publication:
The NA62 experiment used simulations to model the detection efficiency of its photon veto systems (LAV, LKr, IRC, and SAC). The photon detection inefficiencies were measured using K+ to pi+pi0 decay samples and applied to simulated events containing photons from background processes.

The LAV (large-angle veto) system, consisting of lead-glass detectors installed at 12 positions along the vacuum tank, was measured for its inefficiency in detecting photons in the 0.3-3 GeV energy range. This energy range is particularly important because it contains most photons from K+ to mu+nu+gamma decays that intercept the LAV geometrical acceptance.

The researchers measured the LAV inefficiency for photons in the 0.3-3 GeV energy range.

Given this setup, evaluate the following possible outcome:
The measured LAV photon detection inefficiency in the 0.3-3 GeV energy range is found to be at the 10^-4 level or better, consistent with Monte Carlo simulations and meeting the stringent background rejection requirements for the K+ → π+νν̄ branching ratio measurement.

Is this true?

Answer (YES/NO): NO